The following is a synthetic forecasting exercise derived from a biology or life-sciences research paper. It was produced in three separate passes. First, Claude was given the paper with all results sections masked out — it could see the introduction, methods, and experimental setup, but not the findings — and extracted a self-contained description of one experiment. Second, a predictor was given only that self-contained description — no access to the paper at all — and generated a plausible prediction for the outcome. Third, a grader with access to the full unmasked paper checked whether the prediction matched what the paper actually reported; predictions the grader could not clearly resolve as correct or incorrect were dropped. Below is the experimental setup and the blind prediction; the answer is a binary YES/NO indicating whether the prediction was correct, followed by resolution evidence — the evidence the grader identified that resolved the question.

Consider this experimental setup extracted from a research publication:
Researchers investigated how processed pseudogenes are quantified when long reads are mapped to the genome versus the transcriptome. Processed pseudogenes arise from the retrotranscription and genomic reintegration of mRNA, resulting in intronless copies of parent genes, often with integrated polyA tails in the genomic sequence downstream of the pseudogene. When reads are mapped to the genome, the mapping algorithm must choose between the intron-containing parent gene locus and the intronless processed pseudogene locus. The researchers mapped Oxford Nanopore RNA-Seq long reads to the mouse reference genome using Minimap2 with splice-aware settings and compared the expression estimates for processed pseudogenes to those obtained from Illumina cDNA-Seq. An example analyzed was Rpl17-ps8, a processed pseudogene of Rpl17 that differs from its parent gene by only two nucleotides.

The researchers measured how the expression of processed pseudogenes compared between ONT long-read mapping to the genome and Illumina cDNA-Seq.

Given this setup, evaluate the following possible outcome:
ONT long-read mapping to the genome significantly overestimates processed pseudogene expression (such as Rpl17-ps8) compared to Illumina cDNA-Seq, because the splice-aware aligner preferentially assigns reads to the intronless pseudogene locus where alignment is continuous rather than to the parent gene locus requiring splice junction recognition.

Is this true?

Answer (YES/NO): YES